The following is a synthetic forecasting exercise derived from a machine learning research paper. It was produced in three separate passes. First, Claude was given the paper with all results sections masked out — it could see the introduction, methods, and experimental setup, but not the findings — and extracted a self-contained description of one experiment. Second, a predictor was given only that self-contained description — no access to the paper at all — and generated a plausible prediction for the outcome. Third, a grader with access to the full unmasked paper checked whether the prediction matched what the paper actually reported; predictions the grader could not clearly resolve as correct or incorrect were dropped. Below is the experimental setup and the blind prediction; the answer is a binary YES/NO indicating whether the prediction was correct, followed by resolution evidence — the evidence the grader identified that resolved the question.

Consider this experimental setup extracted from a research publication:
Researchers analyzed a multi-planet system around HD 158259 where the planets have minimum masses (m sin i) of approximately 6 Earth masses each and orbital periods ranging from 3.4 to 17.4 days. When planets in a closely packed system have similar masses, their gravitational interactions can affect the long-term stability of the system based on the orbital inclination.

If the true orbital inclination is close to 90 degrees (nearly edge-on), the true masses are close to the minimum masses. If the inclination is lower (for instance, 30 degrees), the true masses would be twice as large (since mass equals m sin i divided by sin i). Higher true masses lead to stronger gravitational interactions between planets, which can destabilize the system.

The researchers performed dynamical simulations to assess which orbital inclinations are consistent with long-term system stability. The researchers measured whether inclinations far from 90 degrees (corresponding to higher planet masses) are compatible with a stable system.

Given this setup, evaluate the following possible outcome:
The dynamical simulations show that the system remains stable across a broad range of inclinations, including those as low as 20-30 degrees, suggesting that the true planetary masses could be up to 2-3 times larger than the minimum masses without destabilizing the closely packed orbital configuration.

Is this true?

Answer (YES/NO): NO